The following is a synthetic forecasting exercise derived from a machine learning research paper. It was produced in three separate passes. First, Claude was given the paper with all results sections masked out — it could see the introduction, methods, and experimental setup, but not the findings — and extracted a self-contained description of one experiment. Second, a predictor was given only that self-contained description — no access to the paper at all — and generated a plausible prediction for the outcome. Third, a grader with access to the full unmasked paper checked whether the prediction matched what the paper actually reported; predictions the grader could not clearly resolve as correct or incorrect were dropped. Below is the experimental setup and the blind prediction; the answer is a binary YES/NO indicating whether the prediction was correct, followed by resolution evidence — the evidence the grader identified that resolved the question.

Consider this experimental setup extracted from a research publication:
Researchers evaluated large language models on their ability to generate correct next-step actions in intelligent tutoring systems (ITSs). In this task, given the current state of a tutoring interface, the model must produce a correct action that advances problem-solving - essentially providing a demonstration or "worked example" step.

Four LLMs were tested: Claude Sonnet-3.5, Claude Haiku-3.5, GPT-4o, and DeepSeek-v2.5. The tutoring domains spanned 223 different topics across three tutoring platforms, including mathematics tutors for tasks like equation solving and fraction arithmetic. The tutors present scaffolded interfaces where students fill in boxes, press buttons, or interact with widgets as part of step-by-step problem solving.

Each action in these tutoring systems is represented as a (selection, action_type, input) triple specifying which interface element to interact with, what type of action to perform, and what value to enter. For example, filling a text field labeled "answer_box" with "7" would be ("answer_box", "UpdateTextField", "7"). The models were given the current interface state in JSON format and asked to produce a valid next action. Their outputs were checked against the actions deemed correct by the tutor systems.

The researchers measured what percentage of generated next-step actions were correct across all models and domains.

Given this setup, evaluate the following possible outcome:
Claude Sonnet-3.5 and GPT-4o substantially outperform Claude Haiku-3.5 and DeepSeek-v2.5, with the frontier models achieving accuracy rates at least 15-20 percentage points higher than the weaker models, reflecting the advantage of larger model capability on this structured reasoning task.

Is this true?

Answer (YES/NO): NO